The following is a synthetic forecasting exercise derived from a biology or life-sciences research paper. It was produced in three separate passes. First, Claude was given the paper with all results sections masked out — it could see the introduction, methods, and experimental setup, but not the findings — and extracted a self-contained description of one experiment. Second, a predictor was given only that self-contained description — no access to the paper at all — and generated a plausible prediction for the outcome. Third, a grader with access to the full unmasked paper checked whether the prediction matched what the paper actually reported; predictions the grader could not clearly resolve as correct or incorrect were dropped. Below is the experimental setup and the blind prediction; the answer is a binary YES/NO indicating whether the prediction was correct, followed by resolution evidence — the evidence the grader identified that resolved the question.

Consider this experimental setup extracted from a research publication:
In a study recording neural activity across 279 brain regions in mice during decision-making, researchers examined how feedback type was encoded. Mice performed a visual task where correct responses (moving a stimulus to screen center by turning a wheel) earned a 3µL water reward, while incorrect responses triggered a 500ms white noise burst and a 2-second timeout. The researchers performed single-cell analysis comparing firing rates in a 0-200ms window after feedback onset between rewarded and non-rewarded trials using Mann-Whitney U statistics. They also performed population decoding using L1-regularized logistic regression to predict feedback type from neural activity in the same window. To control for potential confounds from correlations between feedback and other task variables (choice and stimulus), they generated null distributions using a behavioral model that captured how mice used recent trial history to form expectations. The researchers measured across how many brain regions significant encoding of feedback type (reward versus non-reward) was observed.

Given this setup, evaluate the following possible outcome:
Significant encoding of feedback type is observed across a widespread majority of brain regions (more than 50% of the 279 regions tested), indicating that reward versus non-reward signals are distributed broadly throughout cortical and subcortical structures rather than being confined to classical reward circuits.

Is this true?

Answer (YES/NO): YES